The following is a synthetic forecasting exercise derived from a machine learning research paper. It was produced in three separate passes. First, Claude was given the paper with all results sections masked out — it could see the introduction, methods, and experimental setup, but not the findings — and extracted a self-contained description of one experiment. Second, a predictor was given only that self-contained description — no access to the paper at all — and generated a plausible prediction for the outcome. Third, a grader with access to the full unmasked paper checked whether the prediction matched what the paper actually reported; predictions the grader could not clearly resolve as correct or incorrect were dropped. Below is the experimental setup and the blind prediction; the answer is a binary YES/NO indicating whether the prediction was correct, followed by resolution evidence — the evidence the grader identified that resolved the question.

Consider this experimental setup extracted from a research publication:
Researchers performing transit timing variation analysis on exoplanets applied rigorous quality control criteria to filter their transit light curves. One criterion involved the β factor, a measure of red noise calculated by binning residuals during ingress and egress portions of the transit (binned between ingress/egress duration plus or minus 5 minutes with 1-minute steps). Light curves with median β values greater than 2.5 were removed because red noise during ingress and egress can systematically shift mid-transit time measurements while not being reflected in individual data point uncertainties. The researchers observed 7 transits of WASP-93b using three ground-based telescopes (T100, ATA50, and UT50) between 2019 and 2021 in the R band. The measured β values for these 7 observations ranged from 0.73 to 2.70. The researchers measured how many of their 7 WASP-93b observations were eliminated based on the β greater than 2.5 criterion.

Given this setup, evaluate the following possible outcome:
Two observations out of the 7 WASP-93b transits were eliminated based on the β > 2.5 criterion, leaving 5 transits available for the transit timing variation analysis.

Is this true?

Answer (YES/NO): NO